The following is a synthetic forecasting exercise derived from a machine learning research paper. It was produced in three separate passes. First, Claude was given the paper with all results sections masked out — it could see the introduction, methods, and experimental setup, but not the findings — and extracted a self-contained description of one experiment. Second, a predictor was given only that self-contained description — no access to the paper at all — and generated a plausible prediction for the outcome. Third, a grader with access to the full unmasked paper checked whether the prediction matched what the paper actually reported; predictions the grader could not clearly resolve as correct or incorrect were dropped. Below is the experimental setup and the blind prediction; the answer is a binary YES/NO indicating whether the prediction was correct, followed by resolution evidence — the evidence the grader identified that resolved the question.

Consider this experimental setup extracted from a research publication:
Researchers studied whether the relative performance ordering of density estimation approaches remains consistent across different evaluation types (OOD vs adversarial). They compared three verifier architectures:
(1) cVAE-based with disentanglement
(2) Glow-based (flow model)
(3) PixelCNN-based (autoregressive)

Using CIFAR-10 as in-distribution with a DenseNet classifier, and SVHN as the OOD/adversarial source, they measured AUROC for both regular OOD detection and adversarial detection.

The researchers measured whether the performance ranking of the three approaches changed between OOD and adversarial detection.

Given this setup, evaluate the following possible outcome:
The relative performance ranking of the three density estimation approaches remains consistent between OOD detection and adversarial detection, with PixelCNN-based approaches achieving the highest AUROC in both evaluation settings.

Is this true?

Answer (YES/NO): NO